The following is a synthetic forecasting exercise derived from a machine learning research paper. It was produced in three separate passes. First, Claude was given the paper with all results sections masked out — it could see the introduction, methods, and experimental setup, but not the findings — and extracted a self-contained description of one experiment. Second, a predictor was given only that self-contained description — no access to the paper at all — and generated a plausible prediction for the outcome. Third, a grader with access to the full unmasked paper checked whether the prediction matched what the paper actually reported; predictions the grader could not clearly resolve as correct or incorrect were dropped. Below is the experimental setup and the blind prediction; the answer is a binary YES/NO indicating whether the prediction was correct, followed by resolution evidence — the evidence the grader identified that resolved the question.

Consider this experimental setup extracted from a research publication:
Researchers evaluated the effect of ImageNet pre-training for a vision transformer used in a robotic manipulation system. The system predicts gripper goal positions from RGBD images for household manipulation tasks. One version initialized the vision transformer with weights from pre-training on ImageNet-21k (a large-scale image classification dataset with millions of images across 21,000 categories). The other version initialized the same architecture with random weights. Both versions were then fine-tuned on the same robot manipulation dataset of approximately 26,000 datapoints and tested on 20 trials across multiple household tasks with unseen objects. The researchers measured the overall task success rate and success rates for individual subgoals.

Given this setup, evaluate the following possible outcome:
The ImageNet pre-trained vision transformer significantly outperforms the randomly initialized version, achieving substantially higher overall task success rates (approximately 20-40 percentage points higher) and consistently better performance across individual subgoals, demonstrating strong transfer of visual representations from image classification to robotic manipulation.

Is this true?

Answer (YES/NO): NO